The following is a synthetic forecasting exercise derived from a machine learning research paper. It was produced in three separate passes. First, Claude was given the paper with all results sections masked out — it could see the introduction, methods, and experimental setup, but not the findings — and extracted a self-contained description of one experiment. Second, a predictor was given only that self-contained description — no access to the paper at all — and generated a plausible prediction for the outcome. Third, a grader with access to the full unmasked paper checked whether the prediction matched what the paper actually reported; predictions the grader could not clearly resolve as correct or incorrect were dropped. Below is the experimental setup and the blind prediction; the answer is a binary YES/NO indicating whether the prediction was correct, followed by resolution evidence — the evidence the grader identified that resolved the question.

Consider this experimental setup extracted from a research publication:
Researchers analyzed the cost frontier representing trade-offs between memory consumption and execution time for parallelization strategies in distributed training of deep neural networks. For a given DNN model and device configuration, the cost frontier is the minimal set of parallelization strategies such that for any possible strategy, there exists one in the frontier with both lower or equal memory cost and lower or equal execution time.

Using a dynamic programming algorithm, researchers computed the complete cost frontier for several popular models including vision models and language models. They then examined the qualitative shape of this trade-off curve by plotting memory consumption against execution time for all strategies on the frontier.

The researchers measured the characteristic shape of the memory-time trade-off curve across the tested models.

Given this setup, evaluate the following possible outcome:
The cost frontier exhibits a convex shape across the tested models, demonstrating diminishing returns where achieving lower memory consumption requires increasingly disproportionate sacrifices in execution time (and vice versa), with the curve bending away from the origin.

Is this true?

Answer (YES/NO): NO